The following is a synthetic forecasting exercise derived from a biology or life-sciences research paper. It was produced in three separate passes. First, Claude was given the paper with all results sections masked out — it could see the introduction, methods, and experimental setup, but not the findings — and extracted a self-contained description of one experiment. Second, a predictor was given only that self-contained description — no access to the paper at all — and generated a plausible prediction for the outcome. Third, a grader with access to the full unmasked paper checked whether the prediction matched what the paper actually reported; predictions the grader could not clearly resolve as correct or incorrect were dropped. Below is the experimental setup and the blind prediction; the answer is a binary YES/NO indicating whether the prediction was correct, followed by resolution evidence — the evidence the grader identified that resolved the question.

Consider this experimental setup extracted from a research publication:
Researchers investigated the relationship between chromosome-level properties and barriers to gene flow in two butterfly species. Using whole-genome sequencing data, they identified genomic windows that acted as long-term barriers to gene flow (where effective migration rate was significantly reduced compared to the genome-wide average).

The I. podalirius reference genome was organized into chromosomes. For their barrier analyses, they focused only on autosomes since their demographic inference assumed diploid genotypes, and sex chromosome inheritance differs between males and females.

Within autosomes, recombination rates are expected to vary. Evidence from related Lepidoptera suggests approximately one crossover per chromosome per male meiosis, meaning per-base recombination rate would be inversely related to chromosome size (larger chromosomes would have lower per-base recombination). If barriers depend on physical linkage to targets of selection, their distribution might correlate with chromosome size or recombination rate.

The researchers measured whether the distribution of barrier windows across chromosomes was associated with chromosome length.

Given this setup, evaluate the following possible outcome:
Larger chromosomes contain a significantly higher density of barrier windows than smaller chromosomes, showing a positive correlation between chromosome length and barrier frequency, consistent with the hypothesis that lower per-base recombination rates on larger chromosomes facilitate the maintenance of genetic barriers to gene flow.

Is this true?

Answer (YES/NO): YES